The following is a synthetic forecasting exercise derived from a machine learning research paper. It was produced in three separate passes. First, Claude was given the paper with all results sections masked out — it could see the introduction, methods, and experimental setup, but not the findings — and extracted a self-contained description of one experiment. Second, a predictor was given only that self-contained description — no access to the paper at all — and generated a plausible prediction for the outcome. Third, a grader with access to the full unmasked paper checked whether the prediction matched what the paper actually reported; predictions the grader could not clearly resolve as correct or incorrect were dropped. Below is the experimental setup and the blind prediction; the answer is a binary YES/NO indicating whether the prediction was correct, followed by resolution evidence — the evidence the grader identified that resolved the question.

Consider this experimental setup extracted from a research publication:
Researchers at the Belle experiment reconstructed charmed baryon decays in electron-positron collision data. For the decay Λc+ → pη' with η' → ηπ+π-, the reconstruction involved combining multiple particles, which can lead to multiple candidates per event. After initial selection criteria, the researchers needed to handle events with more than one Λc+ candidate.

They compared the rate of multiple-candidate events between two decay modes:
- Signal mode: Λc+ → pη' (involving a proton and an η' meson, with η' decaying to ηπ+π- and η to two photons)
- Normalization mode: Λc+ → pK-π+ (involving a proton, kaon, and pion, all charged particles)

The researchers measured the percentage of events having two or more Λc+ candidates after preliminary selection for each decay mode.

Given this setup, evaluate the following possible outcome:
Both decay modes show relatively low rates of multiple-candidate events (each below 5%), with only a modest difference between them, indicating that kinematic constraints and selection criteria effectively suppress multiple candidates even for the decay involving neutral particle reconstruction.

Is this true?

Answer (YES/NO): NO